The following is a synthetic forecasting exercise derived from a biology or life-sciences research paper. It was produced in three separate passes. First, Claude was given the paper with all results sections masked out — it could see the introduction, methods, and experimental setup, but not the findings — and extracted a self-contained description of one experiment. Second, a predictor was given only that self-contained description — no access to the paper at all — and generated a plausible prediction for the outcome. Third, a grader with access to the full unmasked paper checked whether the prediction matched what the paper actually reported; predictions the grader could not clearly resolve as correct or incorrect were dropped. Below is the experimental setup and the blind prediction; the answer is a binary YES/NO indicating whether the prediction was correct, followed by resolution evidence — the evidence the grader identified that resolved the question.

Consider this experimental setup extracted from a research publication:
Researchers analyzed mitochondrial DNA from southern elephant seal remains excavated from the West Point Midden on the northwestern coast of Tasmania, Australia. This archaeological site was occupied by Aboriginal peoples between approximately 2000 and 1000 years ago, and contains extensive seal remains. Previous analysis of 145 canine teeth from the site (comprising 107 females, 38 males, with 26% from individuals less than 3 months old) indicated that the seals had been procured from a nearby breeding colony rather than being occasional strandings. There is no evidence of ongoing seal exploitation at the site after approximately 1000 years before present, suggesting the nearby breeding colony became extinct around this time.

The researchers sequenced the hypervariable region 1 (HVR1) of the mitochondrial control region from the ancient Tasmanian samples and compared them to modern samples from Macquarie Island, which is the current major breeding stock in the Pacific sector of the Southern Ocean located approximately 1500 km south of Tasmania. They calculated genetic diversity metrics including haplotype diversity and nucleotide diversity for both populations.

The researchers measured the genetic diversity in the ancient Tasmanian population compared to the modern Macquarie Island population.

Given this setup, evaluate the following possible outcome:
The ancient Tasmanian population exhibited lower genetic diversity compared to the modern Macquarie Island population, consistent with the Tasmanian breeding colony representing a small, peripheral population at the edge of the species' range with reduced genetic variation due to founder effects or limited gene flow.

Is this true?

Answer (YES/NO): YES